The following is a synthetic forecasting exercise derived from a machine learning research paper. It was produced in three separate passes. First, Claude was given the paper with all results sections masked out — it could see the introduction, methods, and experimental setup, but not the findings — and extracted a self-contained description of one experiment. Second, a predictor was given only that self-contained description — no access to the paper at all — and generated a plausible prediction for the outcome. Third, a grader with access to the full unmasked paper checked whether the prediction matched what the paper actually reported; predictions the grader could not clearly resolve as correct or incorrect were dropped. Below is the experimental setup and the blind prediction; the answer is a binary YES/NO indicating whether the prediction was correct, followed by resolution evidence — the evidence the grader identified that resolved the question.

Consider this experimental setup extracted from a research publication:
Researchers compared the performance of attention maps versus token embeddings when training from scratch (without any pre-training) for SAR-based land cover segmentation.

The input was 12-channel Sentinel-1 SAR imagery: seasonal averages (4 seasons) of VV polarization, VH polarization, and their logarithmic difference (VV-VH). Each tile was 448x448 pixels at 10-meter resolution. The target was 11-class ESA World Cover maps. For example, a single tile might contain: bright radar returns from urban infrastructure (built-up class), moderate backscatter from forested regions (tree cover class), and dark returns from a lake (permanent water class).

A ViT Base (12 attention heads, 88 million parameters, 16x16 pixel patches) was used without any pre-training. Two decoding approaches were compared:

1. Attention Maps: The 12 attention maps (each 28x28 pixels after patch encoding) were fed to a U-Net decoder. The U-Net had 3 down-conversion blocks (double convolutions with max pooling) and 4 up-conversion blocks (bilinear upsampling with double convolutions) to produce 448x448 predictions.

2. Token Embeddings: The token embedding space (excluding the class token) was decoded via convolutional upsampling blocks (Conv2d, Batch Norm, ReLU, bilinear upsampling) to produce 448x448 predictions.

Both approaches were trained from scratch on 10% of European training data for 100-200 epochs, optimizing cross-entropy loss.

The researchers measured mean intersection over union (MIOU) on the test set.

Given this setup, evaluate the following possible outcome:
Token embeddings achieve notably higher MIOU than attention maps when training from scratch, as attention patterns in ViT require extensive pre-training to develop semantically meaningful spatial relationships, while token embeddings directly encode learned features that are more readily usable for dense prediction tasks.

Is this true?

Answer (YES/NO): YES